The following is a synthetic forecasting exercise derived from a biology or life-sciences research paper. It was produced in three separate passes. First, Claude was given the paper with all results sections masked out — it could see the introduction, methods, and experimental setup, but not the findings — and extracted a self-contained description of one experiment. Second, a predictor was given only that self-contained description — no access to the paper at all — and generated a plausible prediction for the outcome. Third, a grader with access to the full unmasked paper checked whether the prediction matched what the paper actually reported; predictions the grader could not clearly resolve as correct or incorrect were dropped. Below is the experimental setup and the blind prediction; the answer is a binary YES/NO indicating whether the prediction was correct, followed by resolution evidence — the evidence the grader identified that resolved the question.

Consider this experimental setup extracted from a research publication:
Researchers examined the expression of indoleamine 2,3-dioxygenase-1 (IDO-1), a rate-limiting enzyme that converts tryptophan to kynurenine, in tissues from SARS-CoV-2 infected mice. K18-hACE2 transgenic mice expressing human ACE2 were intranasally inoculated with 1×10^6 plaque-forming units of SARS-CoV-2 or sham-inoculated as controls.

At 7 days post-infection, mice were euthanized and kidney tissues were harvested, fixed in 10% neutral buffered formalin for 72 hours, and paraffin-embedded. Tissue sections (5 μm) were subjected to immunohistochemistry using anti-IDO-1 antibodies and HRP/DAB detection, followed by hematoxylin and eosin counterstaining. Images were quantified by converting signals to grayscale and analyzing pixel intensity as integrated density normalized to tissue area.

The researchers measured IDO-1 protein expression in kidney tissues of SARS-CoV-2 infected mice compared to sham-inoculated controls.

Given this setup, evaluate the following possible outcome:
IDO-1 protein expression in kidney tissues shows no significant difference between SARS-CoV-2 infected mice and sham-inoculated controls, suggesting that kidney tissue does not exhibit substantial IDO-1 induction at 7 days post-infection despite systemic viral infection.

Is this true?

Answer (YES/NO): NO